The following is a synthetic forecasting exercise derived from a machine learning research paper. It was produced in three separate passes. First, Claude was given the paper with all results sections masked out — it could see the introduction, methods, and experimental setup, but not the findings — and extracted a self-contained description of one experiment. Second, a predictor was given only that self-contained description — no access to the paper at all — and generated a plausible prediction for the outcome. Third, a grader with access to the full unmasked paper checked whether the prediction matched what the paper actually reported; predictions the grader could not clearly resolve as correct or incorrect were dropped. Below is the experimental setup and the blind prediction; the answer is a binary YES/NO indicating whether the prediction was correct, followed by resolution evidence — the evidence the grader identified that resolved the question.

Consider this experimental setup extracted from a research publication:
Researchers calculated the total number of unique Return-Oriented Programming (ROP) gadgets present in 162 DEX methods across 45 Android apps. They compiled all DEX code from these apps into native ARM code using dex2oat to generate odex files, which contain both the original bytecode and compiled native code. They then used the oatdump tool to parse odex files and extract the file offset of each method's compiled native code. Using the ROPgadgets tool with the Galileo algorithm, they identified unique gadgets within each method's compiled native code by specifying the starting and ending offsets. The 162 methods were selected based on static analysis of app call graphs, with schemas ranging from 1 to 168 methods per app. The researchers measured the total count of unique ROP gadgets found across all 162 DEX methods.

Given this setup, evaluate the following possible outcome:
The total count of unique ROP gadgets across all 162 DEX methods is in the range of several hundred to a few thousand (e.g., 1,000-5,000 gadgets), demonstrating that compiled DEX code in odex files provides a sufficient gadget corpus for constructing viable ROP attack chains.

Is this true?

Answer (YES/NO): NO